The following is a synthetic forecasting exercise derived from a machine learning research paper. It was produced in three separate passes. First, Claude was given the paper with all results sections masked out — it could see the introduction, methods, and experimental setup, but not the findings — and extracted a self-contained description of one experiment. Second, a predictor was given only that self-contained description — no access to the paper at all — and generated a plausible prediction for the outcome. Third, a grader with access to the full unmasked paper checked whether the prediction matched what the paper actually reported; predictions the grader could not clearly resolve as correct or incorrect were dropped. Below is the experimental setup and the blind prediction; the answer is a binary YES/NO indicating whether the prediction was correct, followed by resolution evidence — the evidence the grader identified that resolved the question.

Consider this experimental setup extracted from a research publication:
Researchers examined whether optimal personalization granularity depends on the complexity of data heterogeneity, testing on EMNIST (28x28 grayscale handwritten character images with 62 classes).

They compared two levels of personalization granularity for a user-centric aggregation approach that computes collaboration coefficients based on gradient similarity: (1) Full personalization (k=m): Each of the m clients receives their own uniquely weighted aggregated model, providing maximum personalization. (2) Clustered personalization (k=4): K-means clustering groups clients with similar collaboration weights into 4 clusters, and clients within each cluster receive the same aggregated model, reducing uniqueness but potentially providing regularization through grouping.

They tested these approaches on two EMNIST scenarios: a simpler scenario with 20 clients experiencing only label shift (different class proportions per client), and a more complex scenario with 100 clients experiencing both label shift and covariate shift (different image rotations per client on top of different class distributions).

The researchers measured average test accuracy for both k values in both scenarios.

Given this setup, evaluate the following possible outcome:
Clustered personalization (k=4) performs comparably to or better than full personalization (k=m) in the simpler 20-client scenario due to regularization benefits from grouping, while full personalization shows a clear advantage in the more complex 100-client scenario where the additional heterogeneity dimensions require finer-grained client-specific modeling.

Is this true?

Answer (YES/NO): NO